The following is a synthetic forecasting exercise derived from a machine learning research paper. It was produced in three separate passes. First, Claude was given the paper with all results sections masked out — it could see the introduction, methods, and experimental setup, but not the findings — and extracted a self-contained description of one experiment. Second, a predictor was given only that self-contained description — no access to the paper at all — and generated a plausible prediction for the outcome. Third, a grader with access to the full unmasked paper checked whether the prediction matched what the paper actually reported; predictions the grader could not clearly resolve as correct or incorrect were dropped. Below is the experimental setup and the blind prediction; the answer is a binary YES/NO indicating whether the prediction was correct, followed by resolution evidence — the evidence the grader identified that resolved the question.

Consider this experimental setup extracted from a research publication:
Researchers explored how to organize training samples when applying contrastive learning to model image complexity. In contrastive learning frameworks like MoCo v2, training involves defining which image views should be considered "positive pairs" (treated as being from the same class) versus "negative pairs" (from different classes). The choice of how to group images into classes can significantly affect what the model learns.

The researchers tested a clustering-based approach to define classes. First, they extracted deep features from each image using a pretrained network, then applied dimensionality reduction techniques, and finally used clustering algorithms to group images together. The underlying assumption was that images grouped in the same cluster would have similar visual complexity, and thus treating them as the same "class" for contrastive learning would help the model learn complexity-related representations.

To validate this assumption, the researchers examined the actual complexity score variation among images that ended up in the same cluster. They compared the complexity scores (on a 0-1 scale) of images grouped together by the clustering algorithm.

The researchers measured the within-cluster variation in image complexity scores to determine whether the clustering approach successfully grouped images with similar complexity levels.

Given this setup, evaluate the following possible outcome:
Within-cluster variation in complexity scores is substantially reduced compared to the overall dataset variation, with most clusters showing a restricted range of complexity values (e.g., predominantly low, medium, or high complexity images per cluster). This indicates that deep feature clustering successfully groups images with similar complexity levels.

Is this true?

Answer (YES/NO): NO